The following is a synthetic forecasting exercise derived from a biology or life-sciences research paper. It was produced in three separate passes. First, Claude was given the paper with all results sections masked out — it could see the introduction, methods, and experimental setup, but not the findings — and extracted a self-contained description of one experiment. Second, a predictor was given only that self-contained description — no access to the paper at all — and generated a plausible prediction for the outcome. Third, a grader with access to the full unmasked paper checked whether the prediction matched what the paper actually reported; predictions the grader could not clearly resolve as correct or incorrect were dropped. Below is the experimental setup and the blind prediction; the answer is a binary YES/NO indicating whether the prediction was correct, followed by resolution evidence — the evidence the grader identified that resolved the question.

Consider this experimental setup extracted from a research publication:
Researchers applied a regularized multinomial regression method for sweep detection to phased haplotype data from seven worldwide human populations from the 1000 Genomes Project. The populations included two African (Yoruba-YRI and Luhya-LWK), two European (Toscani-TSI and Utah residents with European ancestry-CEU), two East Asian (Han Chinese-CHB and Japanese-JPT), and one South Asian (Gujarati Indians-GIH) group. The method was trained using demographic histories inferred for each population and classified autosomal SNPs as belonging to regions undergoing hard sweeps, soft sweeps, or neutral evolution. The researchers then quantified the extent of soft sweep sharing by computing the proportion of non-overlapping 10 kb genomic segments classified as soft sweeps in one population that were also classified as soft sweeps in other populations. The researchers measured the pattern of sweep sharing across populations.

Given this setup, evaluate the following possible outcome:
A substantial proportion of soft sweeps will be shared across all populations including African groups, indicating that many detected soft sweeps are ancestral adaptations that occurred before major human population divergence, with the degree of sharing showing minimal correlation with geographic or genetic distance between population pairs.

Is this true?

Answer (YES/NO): NO